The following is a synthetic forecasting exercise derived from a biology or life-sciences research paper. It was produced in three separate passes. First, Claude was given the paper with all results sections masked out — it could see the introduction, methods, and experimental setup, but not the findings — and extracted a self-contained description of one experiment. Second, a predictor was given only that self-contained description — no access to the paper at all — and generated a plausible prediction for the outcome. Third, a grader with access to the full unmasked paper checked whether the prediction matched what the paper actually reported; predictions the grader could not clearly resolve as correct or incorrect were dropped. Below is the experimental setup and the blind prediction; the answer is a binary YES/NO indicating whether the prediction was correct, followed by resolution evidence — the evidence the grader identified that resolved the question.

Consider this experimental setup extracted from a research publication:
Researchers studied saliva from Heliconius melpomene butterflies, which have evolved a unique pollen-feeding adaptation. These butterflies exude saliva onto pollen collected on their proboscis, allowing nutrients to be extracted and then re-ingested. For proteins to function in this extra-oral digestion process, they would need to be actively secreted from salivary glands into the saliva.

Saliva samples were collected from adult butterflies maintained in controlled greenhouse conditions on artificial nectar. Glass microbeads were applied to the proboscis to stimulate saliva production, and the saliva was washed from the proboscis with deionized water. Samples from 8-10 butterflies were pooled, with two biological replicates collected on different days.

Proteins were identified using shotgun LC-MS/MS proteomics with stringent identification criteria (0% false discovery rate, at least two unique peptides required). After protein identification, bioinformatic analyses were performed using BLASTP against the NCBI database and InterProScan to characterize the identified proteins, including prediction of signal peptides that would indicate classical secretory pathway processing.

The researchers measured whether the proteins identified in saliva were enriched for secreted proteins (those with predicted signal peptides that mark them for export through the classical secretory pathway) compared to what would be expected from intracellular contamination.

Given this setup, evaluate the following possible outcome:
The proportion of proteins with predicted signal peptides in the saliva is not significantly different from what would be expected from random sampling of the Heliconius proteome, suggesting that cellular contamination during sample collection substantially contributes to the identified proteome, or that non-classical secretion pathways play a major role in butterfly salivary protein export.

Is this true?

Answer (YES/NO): NO